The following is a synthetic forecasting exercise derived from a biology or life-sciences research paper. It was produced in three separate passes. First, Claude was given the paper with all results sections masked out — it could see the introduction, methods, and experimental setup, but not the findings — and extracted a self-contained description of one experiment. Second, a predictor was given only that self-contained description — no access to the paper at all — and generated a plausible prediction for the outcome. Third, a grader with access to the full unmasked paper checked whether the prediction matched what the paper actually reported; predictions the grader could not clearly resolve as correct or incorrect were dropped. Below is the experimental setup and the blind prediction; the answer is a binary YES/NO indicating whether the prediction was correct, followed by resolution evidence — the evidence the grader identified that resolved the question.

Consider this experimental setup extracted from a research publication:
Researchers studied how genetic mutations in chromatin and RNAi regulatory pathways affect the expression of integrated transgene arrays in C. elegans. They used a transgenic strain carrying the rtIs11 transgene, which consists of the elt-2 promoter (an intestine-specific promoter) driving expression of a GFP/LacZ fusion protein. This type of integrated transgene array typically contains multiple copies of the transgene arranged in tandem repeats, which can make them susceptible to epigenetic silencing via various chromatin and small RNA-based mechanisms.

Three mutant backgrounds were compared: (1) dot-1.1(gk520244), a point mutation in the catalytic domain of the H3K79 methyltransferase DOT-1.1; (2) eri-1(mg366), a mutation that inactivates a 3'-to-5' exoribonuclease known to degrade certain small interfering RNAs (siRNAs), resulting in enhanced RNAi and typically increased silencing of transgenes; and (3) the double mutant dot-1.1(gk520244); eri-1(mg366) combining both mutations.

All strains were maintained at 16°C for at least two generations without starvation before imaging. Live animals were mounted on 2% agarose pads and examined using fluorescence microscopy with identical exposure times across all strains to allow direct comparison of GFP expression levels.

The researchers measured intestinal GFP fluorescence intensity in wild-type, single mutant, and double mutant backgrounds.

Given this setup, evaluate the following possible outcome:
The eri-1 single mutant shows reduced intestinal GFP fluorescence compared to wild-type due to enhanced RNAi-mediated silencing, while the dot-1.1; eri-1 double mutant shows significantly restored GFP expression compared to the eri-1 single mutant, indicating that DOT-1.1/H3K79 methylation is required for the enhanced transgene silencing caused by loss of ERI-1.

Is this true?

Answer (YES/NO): NO